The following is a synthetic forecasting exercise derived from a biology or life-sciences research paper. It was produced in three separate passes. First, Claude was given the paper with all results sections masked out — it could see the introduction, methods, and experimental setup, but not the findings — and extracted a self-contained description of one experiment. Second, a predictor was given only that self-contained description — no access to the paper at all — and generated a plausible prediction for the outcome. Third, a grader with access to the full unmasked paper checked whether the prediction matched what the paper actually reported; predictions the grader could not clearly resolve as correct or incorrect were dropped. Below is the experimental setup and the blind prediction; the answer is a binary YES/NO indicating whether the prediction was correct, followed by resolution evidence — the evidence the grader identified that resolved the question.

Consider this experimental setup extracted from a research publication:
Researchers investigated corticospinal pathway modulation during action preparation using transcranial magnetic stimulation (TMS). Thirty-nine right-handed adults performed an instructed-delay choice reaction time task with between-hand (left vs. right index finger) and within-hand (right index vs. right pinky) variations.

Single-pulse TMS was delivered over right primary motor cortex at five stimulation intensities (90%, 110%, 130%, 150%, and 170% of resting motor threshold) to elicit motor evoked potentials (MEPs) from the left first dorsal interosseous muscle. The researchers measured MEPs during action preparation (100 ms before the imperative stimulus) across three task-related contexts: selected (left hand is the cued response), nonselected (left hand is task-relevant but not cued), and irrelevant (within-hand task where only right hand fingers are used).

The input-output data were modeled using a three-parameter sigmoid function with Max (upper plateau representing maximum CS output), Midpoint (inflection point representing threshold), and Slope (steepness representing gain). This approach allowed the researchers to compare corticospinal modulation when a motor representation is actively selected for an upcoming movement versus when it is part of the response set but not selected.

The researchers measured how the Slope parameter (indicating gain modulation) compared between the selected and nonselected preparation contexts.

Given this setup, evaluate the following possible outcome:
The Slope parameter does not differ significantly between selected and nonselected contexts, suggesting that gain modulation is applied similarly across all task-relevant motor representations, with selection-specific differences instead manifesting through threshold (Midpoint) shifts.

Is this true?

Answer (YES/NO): YES